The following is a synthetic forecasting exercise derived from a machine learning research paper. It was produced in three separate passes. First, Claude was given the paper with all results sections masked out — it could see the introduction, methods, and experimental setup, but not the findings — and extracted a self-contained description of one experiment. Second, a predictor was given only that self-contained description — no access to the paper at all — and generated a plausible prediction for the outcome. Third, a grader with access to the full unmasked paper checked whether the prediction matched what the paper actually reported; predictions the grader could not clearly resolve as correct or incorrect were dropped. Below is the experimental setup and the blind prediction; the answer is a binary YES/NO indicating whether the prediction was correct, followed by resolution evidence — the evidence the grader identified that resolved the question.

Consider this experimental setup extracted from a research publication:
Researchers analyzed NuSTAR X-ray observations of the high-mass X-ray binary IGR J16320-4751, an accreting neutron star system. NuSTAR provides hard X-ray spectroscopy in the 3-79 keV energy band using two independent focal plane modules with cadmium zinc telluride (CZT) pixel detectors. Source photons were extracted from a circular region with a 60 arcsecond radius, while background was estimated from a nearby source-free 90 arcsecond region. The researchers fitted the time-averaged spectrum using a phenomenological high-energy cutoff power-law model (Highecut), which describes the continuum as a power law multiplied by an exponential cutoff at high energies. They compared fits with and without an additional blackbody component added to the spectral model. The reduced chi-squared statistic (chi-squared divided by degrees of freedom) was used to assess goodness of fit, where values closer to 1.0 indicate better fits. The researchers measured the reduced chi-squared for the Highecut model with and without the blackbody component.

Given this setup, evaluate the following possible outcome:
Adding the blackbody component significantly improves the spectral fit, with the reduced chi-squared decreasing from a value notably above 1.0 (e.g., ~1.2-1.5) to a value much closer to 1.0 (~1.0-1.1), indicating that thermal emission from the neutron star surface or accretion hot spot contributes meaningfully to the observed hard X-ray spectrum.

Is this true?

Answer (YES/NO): NO